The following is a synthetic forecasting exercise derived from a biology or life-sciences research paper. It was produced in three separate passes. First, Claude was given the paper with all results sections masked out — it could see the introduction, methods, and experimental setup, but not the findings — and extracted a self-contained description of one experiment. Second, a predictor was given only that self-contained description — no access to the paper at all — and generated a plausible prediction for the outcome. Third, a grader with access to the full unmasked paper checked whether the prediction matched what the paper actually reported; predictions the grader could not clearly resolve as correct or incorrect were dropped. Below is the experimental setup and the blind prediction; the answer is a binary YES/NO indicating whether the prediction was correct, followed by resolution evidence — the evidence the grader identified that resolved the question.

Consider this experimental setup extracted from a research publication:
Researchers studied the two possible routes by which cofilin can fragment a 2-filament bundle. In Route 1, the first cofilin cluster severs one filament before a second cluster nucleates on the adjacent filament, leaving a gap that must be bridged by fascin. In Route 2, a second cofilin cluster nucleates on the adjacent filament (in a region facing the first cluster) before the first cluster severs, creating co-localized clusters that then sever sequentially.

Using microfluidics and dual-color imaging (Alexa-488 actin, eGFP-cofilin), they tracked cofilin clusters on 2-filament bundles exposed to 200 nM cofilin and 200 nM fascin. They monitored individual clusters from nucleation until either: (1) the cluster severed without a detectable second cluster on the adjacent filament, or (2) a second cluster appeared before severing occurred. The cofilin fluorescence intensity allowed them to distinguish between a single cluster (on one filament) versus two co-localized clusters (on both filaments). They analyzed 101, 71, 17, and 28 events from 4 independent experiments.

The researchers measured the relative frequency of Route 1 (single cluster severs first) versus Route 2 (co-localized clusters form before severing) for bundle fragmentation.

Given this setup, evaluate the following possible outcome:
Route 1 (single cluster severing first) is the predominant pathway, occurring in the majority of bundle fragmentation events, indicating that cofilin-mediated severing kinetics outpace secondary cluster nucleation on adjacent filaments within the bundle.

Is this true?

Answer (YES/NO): NO